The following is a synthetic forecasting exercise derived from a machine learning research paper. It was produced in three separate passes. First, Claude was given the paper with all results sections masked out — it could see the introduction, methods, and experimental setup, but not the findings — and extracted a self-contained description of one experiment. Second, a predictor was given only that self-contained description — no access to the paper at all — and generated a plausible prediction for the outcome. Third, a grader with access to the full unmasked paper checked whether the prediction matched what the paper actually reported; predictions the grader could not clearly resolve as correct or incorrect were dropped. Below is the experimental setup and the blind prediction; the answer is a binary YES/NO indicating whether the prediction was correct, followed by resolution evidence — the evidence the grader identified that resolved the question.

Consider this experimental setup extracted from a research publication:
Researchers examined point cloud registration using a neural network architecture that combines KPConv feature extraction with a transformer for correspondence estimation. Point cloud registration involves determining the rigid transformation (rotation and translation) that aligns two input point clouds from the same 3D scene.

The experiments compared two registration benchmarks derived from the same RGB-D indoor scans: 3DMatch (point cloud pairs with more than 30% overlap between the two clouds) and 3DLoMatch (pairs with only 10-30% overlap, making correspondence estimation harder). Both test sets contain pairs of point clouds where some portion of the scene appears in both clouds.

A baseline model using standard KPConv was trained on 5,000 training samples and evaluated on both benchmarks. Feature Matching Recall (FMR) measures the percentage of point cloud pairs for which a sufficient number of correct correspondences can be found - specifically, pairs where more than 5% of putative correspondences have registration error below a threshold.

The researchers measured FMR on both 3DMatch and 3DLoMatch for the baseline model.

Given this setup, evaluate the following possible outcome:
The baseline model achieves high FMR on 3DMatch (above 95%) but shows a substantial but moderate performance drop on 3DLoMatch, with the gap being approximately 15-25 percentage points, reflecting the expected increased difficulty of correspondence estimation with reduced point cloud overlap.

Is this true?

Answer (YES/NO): NO